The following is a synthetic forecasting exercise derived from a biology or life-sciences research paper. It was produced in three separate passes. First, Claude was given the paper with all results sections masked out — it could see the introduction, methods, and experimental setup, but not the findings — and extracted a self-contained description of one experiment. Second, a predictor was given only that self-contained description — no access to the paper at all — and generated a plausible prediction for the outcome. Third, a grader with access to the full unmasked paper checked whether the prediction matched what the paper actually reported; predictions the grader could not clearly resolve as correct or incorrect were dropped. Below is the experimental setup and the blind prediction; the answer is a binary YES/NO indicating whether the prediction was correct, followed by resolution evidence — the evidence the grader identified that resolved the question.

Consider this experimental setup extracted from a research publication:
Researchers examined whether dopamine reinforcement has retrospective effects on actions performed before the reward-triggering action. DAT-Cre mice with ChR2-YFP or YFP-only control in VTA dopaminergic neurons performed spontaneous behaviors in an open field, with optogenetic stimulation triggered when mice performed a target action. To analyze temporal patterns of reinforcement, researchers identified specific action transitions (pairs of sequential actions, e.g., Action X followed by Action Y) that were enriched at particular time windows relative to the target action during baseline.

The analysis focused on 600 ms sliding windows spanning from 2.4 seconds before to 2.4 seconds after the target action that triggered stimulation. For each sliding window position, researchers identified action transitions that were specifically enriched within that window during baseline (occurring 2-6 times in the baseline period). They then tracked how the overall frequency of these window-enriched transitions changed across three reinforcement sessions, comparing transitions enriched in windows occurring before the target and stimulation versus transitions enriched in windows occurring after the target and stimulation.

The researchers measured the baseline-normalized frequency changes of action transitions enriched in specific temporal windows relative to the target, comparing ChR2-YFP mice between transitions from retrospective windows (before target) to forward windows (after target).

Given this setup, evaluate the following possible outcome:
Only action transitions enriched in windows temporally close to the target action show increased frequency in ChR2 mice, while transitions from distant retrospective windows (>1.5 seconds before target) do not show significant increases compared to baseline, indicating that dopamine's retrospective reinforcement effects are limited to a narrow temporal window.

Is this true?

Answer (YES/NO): NO